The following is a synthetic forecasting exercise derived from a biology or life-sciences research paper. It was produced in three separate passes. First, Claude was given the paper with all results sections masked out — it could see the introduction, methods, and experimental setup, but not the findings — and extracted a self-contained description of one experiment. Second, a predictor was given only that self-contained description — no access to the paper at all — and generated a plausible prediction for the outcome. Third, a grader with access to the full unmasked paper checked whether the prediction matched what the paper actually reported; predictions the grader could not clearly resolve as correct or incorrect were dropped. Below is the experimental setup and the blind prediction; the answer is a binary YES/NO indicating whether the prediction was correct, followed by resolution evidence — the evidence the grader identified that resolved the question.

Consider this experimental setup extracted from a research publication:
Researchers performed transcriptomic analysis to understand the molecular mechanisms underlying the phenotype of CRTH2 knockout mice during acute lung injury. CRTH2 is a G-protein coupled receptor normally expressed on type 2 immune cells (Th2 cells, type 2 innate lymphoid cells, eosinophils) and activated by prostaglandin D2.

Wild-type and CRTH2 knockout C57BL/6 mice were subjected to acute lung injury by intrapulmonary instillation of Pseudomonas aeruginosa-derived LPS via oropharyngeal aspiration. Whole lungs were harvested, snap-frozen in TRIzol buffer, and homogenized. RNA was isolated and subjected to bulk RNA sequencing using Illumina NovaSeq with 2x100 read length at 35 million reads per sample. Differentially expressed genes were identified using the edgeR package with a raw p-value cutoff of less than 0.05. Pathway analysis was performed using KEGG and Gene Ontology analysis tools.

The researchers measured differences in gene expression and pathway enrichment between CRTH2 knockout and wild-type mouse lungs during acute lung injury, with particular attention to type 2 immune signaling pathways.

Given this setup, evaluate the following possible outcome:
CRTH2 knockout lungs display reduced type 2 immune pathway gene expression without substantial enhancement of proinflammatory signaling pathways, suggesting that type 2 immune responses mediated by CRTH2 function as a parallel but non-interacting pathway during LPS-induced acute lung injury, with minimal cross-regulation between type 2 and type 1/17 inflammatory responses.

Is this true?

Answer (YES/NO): NO